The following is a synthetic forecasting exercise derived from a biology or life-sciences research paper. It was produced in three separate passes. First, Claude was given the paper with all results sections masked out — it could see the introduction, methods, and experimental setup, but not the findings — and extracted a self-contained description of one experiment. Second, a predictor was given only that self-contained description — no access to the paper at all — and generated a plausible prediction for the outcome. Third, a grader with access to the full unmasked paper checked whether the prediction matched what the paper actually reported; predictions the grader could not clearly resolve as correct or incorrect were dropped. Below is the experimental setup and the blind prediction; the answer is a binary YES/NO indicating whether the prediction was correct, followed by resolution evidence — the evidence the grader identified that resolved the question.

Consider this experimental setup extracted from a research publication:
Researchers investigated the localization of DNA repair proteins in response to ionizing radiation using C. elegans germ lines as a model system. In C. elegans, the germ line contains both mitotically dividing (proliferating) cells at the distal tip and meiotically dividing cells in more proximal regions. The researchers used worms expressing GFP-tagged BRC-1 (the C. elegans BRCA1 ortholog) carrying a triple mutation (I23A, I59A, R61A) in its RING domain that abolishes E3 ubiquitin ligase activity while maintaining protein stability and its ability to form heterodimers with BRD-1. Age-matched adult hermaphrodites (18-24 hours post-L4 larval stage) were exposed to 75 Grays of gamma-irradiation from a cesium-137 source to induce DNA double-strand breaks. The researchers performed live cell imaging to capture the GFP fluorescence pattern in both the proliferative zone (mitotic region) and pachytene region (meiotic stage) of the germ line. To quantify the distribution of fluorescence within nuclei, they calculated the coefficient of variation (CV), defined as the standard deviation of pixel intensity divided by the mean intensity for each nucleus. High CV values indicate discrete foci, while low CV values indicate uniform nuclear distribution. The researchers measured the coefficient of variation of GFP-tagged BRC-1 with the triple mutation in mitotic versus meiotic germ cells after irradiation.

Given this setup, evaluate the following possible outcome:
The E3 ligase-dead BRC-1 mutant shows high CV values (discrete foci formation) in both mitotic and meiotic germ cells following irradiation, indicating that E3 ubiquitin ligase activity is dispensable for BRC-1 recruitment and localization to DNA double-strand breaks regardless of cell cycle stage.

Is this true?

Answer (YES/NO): NO